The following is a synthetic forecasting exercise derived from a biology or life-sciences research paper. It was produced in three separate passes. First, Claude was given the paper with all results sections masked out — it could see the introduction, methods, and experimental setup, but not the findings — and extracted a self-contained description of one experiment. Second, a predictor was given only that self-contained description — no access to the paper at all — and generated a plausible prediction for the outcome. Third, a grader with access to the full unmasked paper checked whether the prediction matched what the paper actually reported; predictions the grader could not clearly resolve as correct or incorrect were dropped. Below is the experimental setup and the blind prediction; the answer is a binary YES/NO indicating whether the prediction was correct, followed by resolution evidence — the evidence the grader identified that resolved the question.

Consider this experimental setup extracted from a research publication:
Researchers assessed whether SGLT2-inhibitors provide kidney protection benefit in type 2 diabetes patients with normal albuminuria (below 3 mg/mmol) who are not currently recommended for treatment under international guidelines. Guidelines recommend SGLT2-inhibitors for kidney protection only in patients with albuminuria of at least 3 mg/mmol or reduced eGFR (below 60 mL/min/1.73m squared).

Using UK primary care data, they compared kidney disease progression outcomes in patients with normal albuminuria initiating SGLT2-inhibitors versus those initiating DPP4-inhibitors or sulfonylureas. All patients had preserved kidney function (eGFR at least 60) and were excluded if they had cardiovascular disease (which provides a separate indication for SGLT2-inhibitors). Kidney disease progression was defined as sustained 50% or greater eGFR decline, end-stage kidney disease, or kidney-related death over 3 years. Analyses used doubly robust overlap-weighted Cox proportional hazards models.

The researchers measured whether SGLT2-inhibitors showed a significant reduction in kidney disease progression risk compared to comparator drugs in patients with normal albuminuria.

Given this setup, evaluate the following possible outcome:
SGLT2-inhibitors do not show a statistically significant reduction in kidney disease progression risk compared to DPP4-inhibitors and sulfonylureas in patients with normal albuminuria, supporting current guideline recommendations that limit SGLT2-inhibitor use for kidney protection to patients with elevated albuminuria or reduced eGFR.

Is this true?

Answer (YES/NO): NO